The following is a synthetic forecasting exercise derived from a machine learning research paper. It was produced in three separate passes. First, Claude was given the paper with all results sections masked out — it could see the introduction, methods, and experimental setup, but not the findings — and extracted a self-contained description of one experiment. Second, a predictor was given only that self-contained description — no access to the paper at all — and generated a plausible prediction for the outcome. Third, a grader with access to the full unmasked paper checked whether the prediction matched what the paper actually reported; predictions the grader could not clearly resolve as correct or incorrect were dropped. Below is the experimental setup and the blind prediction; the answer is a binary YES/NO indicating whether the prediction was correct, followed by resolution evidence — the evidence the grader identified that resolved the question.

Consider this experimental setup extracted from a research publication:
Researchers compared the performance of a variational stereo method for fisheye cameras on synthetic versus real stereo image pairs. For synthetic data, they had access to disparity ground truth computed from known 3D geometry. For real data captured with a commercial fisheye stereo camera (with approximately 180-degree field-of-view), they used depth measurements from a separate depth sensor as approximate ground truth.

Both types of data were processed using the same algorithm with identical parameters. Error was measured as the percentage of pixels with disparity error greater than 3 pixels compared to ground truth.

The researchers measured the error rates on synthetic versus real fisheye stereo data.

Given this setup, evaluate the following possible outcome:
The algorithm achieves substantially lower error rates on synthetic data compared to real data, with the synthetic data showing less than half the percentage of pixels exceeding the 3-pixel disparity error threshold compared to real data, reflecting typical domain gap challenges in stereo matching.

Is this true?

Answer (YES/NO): YES